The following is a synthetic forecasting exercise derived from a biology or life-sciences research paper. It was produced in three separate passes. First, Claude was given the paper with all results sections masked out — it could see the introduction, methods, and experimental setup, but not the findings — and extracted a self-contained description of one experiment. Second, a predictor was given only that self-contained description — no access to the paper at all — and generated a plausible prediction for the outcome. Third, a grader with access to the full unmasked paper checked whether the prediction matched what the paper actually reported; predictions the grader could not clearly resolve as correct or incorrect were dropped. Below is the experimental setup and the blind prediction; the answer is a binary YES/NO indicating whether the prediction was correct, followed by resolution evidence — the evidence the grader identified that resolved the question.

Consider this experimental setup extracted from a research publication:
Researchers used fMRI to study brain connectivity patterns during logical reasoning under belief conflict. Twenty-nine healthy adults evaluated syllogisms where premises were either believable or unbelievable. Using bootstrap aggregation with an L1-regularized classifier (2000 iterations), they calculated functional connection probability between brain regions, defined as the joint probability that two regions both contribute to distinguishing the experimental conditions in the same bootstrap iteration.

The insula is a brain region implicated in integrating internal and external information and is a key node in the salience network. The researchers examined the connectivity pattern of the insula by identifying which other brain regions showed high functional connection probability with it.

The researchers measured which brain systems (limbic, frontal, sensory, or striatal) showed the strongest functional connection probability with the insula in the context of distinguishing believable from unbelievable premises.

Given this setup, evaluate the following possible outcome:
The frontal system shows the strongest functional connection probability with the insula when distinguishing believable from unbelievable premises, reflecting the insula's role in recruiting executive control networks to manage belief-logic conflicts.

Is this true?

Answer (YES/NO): NO